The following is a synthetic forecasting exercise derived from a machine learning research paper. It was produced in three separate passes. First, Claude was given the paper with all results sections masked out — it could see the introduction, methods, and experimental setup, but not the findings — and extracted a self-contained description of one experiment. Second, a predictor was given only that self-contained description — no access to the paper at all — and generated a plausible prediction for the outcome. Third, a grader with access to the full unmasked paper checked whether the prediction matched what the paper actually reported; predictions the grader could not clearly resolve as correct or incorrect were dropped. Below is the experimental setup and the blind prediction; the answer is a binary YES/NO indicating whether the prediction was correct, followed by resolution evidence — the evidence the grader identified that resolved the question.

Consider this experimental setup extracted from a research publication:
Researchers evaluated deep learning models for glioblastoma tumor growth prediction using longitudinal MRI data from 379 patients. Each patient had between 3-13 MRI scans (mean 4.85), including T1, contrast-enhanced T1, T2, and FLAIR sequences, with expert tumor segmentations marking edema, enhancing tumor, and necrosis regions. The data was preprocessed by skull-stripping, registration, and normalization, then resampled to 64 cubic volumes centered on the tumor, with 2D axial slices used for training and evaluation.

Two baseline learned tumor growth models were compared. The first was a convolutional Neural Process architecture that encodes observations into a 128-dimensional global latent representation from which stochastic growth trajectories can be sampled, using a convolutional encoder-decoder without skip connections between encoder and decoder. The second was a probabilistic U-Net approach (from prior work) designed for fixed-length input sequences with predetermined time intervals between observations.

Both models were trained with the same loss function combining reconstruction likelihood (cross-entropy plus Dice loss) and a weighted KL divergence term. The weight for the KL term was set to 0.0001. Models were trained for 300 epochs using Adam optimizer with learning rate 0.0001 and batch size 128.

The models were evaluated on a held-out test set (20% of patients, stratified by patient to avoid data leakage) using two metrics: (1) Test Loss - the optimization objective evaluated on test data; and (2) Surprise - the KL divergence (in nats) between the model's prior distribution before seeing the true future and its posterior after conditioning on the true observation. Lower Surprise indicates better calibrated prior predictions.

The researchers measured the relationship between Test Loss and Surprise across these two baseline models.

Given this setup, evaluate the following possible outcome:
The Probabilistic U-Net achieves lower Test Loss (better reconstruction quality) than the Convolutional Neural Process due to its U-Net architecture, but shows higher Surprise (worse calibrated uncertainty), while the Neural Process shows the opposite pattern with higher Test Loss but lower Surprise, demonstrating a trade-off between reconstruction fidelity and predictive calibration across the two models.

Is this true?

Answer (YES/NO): NO